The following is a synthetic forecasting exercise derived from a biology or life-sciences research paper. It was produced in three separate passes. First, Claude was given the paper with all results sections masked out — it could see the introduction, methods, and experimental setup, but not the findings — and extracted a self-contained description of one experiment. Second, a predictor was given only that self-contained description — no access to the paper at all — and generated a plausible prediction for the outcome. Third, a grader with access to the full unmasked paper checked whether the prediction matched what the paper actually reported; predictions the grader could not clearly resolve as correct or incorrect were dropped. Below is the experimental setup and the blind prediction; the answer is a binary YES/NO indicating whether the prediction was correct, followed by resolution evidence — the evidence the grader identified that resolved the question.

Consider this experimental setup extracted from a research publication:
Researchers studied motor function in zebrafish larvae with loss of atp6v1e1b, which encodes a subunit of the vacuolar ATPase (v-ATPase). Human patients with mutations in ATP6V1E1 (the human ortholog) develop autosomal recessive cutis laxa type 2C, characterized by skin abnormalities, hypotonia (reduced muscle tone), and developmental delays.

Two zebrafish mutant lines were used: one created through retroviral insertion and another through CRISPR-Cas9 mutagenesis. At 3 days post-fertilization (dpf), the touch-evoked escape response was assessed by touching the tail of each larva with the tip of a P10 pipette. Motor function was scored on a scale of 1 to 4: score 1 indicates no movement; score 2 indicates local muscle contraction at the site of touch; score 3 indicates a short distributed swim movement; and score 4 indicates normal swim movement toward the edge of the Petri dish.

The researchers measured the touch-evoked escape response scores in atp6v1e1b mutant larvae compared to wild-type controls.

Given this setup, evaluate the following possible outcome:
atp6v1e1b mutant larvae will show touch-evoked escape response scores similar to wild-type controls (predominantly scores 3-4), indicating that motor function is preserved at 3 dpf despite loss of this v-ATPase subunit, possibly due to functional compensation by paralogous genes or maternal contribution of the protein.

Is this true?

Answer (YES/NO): NO